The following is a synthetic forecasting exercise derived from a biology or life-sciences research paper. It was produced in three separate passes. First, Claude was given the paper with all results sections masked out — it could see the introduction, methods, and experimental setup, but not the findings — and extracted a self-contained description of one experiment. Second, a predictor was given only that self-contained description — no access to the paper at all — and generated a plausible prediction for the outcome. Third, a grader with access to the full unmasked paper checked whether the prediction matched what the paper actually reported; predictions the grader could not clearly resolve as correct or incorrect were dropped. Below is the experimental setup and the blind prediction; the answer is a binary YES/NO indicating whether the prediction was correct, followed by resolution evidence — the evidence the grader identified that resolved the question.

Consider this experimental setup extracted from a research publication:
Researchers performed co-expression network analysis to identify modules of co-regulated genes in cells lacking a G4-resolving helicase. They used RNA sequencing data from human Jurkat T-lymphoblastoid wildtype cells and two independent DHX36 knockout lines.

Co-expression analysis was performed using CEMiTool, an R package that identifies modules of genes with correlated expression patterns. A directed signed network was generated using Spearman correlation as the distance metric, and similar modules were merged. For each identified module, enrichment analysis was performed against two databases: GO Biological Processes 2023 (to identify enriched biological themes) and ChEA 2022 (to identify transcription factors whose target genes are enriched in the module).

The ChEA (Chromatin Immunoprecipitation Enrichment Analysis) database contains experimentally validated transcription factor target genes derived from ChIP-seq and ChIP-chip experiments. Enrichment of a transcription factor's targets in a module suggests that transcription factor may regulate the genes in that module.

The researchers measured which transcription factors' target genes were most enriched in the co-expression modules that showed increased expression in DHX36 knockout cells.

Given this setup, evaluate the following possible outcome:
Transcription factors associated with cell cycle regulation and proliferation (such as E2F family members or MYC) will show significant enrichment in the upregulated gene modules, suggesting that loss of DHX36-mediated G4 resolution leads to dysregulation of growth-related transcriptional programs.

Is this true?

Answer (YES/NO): NO